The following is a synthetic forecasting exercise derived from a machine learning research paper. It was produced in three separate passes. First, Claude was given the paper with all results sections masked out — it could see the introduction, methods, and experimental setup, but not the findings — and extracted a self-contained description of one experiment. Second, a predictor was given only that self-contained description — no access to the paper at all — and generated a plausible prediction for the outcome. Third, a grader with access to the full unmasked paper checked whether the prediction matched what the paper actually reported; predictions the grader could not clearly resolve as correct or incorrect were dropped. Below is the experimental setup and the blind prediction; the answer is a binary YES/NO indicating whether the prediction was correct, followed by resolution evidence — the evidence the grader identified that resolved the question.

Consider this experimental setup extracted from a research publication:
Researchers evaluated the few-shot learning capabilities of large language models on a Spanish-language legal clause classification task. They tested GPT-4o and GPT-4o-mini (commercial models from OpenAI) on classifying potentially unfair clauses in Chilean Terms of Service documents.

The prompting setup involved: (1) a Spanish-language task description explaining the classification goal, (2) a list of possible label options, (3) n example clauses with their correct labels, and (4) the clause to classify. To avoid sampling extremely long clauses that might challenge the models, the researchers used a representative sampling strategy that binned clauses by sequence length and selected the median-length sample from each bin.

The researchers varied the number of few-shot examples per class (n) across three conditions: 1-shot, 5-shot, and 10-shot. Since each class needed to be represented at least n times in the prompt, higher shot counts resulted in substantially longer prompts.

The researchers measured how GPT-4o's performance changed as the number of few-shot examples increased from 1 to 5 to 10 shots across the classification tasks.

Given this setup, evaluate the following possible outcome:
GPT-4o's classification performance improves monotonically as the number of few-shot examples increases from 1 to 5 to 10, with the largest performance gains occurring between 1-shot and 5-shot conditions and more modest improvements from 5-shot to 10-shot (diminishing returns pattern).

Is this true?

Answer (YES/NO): NO